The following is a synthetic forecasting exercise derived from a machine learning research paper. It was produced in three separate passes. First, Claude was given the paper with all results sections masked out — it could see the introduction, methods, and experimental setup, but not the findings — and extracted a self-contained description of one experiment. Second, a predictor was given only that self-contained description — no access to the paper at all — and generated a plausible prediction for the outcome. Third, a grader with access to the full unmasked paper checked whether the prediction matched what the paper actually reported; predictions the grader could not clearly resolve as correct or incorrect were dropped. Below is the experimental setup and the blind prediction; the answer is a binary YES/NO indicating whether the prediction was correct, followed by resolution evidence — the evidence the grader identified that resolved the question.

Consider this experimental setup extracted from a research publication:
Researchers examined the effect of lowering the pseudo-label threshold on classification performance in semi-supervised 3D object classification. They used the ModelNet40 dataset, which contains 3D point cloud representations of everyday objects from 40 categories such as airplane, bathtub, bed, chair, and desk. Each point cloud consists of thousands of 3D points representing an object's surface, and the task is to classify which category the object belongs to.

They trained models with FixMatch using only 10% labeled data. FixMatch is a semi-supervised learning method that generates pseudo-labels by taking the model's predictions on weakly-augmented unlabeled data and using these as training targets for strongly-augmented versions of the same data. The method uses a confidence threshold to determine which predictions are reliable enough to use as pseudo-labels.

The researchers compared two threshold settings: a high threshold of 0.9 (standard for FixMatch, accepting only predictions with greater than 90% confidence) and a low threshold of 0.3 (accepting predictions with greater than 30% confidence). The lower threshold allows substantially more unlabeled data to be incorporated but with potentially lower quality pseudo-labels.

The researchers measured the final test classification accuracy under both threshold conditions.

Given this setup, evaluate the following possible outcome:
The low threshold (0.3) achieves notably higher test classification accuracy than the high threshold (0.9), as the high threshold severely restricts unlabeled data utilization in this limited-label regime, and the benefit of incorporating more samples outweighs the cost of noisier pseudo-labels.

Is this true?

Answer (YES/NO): NO